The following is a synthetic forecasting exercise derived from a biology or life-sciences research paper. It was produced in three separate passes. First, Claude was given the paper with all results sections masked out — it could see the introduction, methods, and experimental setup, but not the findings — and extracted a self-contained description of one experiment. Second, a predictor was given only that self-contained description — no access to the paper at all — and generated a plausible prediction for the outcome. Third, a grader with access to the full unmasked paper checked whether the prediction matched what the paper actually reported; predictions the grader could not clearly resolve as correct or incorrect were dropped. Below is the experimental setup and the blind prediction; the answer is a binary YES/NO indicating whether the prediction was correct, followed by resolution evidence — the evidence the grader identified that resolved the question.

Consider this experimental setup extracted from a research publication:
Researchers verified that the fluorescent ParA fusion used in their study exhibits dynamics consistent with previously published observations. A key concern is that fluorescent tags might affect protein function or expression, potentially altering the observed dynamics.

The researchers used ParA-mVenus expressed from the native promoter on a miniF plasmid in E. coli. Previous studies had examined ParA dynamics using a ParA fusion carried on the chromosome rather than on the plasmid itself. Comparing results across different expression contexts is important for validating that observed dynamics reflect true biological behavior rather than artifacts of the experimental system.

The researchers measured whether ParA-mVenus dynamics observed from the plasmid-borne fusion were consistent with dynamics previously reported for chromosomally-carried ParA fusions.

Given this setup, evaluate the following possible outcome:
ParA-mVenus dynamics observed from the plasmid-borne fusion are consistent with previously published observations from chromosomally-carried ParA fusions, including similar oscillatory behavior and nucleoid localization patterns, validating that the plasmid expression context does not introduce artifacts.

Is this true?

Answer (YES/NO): YES